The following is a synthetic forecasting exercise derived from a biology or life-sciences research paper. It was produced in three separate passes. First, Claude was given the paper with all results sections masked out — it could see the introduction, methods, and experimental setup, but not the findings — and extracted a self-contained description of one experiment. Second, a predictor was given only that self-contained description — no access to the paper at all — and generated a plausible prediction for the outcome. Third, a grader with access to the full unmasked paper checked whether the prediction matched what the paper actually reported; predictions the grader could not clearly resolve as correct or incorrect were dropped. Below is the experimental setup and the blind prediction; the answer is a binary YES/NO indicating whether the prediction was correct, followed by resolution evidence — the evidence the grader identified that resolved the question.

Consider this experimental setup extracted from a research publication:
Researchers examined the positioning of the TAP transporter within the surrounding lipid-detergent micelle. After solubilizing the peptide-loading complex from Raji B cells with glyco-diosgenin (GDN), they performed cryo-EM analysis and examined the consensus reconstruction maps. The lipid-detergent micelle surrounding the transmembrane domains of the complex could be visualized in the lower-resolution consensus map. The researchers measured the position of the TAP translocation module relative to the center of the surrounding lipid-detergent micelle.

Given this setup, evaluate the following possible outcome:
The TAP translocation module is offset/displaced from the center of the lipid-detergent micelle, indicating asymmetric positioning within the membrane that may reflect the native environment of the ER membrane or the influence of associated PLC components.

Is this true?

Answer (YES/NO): YES